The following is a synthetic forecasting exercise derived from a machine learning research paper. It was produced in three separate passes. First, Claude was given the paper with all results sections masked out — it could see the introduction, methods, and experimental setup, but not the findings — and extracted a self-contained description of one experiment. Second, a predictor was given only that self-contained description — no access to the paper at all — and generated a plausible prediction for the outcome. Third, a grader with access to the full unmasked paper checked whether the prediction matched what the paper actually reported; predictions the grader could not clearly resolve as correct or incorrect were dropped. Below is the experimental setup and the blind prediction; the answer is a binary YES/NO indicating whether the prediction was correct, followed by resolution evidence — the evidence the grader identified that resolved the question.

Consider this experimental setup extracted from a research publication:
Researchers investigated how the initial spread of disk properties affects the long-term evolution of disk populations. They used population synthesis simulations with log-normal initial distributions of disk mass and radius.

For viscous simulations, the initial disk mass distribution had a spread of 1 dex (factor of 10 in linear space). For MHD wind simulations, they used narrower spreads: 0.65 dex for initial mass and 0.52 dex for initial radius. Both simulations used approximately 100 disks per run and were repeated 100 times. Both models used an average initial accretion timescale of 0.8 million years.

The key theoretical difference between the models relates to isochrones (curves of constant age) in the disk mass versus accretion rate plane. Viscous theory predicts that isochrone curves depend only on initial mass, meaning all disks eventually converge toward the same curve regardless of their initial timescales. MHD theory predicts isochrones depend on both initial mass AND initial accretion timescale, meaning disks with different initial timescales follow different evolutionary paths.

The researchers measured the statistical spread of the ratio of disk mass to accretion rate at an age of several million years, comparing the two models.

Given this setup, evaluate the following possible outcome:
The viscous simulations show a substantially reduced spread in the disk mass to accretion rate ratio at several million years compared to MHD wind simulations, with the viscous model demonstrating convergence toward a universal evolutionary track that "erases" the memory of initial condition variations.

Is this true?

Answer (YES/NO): YES